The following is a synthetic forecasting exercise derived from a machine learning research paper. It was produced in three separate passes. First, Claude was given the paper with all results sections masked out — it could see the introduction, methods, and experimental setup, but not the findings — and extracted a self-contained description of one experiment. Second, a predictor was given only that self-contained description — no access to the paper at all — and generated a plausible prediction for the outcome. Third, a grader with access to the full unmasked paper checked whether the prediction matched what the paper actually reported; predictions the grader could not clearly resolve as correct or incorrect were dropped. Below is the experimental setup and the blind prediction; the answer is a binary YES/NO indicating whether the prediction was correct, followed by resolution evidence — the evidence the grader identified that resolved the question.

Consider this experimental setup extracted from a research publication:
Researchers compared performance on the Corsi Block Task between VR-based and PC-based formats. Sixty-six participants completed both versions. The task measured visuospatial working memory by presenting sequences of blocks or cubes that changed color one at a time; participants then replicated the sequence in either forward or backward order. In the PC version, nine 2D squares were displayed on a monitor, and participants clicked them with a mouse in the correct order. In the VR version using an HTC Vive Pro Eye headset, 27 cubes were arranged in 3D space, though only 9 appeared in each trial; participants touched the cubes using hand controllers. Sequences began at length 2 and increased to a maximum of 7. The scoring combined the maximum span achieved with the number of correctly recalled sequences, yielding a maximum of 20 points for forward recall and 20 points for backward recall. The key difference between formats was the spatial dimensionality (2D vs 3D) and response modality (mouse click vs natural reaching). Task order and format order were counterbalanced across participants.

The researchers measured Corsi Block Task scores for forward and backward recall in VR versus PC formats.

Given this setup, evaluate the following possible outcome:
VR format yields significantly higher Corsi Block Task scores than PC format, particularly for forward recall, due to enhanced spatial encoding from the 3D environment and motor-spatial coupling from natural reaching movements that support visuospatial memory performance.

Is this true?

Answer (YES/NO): NO